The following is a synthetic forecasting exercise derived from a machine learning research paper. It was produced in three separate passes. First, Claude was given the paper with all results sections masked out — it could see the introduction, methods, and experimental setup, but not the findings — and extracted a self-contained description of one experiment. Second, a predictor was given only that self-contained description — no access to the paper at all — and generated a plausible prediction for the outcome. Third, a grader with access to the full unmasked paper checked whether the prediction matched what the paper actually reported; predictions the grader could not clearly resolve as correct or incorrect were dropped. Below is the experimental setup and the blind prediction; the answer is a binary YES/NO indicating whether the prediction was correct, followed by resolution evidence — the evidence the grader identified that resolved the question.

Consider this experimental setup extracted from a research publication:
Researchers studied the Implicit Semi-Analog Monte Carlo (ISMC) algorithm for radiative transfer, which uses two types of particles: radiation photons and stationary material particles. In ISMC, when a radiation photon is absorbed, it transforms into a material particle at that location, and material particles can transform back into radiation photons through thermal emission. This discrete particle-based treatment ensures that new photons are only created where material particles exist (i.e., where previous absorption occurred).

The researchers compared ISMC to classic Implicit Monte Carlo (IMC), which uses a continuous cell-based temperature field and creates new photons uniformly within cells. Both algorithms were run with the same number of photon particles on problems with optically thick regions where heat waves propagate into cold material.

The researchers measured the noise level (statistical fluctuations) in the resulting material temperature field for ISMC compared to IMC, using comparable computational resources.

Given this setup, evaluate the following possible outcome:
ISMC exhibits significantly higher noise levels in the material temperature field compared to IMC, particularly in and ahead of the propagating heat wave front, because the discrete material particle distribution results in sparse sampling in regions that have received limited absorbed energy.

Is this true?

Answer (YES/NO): YES